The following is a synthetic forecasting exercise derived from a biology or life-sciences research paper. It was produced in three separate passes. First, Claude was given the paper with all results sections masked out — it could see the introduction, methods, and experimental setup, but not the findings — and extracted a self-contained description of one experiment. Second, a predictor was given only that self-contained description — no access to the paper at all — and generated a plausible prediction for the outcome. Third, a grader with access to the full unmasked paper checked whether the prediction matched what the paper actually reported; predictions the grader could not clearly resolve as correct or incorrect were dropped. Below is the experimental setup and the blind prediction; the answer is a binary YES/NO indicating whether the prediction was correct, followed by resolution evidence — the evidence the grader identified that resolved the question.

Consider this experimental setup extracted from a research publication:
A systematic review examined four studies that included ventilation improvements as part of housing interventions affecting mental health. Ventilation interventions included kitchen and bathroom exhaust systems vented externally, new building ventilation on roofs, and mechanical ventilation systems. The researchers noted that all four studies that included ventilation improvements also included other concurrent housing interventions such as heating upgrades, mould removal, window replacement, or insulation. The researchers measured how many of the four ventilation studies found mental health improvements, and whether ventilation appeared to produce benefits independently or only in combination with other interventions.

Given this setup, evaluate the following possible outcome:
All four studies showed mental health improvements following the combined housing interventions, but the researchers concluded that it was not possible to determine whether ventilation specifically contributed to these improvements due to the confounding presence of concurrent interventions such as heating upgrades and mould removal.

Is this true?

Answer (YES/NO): NO